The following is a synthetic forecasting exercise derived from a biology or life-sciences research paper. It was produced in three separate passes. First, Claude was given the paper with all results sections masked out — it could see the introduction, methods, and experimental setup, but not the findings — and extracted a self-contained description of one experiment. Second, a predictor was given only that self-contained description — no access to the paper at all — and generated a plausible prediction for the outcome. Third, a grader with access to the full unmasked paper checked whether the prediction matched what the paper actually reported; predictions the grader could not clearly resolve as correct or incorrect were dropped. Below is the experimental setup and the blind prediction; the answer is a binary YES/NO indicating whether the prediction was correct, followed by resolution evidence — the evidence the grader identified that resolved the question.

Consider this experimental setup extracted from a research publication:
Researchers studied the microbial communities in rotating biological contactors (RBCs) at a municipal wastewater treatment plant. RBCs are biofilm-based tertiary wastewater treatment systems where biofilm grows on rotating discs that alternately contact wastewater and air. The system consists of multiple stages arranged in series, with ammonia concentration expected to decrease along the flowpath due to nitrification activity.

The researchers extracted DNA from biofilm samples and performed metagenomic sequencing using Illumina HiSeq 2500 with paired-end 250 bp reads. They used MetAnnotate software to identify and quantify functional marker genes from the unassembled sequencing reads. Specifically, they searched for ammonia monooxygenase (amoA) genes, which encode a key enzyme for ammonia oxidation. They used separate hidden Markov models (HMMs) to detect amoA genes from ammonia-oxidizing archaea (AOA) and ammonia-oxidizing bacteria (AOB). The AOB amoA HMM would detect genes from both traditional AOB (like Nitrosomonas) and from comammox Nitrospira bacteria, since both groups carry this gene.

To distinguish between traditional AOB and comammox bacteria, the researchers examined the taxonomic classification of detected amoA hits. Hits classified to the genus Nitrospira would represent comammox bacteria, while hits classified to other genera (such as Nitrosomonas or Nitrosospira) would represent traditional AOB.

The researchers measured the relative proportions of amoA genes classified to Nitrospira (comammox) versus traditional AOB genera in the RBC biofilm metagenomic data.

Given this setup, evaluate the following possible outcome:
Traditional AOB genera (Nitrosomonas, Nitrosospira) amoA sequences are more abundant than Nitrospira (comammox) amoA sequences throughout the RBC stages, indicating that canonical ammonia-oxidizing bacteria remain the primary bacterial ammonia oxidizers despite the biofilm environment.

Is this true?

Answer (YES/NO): NO